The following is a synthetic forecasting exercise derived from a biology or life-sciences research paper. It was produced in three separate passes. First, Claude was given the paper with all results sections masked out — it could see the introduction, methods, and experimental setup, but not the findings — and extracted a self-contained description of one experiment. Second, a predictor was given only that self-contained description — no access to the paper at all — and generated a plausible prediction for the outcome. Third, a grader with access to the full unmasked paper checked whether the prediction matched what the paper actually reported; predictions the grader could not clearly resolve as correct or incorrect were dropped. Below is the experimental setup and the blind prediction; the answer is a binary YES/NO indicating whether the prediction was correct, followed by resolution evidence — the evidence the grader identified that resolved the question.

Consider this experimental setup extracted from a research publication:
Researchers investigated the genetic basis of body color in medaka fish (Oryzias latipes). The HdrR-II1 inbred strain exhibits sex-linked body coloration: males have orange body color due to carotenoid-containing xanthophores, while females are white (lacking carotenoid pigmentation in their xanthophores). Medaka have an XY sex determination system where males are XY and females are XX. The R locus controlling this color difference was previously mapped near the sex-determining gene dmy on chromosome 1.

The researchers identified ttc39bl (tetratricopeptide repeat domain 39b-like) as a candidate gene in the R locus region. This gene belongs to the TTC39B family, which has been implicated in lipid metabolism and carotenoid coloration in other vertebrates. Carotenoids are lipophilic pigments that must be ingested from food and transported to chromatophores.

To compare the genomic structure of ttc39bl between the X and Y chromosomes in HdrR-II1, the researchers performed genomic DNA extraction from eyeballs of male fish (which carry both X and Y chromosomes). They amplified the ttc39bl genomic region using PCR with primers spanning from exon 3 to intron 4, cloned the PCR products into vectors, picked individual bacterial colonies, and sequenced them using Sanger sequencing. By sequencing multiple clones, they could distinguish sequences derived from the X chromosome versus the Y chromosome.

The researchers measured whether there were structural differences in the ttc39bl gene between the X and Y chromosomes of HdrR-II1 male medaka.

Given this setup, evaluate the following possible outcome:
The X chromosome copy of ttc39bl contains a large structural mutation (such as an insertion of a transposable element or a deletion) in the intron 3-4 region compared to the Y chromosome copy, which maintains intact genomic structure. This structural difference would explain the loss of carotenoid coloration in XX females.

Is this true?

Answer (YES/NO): YES